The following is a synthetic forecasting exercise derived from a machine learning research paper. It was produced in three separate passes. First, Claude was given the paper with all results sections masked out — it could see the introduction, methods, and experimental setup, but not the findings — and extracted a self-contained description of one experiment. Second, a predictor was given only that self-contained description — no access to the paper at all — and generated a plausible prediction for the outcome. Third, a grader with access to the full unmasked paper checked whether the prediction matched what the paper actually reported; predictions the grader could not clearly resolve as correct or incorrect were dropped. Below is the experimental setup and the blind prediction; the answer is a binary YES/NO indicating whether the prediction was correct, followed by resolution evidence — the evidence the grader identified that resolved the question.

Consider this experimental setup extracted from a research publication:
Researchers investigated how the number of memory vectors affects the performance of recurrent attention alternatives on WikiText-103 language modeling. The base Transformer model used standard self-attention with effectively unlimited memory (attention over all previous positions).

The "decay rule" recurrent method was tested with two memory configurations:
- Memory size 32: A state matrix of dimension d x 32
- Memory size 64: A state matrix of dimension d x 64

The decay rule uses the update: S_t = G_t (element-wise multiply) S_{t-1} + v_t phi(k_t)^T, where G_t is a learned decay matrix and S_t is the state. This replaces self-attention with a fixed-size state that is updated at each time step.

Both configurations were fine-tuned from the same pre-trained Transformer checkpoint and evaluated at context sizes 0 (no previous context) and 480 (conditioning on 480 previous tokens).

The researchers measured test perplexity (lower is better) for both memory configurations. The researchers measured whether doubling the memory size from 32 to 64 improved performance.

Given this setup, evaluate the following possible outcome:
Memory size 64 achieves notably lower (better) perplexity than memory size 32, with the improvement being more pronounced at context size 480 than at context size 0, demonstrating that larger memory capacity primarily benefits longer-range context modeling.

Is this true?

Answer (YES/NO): NO